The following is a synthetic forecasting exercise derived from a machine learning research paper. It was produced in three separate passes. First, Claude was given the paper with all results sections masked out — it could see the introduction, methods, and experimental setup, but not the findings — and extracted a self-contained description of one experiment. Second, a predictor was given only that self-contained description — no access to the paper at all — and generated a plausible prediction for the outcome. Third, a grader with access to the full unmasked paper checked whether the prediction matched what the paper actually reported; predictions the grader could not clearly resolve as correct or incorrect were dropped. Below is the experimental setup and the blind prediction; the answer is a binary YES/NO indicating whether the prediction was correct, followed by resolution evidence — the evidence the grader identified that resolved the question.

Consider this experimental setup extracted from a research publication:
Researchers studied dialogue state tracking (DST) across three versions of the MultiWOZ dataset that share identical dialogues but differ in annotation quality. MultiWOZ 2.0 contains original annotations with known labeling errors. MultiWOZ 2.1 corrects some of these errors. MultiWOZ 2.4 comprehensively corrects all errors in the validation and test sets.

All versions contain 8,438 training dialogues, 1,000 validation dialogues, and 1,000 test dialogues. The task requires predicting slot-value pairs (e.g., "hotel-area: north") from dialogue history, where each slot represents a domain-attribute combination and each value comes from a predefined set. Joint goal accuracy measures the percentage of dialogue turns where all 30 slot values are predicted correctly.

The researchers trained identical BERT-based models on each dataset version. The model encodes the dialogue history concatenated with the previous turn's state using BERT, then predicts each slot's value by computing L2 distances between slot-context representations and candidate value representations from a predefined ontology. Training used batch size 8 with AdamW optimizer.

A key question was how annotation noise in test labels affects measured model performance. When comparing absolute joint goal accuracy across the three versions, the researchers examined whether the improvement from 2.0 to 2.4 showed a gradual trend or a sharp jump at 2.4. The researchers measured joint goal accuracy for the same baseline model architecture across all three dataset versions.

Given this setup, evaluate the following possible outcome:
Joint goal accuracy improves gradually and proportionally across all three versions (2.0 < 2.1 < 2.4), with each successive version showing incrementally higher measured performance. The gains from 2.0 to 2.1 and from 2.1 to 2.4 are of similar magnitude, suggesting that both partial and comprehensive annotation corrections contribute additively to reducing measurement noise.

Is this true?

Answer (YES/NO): NO